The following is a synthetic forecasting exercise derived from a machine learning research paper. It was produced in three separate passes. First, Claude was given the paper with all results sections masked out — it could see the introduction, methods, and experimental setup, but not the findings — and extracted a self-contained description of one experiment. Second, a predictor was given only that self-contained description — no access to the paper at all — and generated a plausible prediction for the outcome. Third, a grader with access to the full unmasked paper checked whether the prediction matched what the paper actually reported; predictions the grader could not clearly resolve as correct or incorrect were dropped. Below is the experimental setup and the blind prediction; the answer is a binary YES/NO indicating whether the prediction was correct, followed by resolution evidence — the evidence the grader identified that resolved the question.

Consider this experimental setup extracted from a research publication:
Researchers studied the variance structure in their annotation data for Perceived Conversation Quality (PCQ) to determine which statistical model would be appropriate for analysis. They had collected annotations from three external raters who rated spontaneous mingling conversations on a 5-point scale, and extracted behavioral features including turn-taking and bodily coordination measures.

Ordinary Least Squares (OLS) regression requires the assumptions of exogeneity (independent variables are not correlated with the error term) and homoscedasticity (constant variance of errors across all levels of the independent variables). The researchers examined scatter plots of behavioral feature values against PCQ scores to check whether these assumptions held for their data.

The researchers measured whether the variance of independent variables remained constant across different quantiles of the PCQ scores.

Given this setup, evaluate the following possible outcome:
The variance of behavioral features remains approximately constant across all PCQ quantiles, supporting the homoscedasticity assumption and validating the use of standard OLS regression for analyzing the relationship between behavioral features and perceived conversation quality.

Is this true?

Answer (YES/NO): NO